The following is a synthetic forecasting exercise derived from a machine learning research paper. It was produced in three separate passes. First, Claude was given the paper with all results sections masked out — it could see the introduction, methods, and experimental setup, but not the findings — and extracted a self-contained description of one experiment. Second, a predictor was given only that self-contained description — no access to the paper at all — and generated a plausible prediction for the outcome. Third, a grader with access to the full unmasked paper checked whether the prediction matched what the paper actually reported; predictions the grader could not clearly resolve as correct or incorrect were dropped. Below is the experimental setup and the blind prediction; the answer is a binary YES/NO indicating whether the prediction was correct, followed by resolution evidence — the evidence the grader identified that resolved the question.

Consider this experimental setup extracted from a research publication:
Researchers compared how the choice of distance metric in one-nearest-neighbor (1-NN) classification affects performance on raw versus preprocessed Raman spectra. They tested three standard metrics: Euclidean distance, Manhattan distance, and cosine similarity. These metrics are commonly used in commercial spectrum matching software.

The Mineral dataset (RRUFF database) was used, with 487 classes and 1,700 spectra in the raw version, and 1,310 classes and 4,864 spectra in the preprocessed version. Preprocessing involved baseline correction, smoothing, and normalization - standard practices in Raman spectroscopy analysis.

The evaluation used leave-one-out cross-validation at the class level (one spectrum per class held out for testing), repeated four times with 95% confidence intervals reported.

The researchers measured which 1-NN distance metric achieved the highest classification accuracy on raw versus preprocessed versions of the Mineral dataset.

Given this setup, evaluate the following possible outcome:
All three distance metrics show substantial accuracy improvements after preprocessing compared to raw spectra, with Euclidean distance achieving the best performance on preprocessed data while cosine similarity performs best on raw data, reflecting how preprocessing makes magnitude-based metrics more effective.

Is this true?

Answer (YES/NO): NO